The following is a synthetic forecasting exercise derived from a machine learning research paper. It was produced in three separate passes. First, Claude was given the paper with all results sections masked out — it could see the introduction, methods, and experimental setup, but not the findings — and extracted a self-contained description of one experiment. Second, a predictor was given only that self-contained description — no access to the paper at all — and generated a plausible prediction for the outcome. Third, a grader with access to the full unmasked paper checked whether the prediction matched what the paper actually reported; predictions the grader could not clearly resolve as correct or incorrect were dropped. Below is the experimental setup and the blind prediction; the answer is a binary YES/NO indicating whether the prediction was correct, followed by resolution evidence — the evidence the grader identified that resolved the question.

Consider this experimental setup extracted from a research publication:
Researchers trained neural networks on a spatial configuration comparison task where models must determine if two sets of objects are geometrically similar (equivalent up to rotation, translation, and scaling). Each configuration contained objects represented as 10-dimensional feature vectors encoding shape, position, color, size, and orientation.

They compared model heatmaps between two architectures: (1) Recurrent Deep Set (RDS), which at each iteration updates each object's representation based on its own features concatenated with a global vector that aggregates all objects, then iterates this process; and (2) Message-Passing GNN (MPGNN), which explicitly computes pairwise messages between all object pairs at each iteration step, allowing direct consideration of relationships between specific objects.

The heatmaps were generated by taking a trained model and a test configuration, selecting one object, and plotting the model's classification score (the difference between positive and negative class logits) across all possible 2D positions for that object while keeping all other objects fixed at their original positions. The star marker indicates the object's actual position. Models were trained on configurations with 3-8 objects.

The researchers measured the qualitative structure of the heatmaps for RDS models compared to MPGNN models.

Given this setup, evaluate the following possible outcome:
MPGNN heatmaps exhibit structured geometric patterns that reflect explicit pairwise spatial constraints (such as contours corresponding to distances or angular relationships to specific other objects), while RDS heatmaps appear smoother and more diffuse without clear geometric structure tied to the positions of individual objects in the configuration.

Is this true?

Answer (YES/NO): NO